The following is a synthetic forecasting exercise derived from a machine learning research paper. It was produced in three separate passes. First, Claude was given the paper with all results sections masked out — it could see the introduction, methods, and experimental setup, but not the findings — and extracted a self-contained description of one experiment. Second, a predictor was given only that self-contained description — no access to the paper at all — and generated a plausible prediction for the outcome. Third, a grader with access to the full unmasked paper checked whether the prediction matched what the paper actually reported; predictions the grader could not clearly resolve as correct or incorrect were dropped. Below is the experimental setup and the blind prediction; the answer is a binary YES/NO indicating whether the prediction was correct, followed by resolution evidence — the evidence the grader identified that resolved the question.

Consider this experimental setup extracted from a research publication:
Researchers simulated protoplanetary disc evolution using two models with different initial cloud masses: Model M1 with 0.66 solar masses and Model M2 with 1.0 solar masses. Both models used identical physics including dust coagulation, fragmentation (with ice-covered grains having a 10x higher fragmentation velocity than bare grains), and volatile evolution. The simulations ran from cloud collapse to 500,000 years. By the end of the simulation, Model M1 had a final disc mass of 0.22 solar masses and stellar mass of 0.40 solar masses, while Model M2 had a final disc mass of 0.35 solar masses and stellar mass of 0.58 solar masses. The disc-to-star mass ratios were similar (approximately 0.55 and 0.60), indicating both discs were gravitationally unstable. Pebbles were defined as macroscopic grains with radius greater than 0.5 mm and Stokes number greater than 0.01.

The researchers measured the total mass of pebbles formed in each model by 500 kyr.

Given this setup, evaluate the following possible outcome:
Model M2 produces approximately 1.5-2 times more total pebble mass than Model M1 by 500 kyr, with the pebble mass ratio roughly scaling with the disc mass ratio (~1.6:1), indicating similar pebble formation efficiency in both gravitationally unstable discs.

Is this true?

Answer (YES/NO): NO